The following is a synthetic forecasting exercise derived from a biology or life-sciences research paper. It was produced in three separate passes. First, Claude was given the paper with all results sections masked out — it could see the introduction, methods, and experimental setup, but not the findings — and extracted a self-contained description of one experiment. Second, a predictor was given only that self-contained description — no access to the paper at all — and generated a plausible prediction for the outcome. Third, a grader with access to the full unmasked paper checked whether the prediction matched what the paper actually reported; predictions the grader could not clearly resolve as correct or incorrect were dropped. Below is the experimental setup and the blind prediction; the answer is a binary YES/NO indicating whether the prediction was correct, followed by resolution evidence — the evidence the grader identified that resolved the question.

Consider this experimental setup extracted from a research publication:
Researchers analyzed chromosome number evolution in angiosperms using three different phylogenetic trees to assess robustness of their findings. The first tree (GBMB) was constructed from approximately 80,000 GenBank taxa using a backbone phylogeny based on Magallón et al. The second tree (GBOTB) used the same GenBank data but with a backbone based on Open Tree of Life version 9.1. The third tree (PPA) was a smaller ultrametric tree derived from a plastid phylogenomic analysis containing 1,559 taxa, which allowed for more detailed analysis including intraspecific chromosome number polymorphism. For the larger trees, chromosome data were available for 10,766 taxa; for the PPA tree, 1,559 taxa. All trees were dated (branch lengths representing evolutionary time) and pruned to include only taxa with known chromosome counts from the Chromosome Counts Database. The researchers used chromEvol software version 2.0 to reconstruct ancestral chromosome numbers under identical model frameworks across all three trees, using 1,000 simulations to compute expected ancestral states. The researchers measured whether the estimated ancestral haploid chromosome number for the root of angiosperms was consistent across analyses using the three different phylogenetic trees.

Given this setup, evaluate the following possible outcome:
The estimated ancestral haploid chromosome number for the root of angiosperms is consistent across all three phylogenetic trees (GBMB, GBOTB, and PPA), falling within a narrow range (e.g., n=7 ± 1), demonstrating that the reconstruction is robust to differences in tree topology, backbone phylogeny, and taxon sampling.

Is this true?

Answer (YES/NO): YES